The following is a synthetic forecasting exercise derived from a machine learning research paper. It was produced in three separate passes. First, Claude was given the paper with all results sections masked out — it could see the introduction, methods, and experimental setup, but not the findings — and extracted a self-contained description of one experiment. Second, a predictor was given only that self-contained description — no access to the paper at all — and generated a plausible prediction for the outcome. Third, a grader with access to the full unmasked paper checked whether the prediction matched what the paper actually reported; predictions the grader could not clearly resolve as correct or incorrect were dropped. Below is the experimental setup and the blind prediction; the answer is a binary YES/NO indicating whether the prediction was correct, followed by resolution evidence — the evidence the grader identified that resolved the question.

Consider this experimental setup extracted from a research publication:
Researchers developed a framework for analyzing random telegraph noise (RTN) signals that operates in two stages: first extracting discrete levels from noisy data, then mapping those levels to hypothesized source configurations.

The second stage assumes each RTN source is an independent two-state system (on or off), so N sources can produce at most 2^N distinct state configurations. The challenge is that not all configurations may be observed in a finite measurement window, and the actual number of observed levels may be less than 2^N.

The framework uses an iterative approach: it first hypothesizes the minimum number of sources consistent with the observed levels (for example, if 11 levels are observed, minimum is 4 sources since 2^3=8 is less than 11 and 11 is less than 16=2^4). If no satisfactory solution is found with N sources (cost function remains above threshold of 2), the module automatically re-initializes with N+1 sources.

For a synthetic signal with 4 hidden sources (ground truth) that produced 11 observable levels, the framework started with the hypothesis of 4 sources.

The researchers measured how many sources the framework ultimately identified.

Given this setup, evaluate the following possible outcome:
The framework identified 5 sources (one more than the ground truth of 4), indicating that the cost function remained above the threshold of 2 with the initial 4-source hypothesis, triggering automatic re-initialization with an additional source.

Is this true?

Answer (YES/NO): NO